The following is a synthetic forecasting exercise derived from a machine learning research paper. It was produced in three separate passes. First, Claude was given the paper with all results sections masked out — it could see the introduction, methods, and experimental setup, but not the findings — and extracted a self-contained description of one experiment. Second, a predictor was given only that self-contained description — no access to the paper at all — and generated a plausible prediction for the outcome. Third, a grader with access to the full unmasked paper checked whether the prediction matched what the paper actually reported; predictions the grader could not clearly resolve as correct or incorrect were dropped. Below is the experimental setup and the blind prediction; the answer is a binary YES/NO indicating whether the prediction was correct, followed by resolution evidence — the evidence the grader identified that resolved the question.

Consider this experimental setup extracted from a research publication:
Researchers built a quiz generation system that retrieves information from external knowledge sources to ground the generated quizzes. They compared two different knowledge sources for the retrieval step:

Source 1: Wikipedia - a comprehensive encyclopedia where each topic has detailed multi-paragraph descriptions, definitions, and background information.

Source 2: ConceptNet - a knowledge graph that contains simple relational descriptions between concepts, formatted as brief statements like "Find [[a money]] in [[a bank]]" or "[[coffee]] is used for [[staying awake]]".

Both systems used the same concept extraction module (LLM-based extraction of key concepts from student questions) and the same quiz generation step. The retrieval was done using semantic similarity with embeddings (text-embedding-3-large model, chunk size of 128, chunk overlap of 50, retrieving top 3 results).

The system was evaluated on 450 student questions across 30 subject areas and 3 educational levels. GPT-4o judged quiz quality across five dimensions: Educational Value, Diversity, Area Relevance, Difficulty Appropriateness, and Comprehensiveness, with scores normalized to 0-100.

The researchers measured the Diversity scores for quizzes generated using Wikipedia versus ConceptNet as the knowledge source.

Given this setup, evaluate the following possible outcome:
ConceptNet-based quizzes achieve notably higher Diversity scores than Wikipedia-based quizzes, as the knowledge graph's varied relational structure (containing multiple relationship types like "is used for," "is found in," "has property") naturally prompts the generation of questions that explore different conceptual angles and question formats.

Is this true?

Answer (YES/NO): NO